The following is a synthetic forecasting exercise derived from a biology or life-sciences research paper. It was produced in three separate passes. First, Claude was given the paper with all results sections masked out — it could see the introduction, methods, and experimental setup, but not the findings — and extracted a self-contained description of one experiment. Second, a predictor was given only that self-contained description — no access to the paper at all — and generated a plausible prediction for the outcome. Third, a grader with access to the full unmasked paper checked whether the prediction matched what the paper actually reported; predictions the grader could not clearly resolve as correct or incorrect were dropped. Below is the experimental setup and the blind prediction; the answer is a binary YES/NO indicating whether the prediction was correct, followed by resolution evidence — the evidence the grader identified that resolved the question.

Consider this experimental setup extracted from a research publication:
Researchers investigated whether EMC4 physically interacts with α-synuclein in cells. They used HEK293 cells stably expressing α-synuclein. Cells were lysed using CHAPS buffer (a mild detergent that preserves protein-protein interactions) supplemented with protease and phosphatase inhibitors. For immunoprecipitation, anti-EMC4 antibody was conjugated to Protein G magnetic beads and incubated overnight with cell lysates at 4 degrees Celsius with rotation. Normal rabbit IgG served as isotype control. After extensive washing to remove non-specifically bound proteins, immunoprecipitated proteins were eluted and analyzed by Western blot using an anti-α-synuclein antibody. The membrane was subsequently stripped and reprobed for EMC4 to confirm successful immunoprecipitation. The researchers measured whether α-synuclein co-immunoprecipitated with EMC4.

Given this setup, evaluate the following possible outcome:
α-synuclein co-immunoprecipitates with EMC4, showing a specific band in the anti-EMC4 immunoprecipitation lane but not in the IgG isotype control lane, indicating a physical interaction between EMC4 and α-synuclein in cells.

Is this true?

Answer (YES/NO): YES